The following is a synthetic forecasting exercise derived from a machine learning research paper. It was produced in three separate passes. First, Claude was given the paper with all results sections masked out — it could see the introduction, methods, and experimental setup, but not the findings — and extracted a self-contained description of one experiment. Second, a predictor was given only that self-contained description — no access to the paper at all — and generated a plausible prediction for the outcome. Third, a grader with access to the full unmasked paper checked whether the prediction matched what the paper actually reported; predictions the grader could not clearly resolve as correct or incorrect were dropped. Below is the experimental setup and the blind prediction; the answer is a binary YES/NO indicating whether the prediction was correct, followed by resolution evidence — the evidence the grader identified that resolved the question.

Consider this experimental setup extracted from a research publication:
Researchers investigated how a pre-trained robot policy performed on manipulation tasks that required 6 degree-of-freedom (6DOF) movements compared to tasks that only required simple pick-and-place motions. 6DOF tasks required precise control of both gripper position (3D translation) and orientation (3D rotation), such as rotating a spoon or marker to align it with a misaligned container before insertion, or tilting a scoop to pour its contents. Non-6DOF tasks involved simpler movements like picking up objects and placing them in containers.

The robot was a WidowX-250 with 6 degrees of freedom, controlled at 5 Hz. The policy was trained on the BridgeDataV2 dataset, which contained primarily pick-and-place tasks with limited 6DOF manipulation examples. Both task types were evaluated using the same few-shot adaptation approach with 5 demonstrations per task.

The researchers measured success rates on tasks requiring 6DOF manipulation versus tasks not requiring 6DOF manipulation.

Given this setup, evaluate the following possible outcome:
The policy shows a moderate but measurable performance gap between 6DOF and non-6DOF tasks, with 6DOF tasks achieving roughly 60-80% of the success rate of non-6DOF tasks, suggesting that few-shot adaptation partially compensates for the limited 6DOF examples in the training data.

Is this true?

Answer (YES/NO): NO